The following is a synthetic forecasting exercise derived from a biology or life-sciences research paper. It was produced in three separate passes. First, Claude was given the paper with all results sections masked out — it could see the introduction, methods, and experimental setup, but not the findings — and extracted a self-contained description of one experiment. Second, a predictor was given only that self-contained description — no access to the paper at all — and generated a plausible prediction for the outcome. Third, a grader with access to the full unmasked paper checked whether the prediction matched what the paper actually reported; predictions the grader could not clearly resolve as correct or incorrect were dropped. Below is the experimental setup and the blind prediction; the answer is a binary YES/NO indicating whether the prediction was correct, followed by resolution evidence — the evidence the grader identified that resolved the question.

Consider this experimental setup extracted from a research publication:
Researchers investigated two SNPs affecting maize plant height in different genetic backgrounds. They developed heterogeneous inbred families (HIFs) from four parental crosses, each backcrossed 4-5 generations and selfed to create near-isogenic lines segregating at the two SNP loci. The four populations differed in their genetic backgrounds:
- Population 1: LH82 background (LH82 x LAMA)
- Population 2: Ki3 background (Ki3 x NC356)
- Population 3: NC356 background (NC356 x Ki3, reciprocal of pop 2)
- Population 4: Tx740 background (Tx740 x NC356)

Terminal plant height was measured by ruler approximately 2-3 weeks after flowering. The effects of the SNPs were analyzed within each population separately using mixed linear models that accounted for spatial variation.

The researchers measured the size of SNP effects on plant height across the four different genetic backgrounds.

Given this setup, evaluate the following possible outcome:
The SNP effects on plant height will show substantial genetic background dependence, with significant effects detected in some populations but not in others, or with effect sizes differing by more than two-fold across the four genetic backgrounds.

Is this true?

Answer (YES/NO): YES